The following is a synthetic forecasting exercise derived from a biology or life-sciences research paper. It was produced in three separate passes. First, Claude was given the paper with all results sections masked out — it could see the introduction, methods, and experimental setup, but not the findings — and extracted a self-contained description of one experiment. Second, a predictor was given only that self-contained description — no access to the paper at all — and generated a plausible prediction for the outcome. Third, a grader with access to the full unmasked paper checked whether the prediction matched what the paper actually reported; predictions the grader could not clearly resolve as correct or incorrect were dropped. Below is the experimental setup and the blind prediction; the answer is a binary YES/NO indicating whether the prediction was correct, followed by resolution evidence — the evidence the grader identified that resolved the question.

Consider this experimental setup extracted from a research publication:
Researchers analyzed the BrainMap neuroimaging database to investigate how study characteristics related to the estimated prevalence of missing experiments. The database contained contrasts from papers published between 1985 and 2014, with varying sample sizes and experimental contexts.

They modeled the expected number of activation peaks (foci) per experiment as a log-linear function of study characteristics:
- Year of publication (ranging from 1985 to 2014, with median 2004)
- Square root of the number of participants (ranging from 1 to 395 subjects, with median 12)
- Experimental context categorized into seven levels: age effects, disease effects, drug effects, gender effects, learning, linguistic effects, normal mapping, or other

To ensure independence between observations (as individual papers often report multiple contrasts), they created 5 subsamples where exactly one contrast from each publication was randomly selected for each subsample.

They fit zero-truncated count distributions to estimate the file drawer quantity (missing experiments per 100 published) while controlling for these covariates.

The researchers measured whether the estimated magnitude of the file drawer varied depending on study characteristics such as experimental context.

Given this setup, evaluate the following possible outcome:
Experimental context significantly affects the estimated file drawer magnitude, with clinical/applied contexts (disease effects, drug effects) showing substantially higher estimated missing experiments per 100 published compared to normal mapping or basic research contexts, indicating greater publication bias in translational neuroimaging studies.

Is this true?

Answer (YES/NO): NO